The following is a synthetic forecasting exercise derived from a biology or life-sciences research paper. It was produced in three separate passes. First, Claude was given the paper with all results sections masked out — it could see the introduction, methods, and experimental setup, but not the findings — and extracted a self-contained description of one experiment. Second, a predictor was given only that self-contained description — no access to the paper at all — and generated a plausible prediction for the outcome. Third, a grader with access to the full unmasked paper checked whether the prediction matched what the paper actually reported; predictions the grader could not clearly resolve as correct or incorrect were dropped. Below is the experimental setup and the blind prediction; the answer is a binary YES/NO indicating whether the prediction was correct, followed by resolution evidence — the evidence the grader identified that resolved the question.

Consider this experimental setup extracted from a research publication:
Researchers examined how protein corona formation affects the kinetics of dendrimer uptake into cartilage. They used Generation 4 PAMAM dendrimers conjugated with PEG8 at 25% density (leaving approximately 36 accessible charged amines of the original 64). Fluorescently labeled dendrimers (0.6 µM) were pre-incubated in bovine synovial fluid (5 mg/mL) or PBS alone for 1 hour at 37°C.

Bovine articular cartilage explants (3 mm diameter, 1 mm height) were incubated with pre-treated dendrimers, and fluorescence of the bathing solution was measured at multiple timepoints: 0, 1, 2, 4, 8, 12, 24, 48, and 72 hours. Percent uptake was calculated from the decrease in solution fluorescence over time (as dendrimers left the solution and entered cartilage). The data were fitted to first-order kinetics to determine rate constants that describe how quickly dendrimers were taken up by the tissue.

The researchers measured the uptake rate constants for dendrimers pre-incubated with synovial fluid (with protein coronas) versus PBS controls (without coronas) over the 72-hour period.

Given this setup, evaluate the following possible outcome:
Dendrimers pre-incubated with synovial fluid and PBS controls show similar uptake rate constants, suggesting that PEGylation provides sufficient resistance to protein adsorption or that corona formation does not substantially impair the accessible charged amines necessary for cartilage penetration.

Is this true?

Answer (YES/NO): NO